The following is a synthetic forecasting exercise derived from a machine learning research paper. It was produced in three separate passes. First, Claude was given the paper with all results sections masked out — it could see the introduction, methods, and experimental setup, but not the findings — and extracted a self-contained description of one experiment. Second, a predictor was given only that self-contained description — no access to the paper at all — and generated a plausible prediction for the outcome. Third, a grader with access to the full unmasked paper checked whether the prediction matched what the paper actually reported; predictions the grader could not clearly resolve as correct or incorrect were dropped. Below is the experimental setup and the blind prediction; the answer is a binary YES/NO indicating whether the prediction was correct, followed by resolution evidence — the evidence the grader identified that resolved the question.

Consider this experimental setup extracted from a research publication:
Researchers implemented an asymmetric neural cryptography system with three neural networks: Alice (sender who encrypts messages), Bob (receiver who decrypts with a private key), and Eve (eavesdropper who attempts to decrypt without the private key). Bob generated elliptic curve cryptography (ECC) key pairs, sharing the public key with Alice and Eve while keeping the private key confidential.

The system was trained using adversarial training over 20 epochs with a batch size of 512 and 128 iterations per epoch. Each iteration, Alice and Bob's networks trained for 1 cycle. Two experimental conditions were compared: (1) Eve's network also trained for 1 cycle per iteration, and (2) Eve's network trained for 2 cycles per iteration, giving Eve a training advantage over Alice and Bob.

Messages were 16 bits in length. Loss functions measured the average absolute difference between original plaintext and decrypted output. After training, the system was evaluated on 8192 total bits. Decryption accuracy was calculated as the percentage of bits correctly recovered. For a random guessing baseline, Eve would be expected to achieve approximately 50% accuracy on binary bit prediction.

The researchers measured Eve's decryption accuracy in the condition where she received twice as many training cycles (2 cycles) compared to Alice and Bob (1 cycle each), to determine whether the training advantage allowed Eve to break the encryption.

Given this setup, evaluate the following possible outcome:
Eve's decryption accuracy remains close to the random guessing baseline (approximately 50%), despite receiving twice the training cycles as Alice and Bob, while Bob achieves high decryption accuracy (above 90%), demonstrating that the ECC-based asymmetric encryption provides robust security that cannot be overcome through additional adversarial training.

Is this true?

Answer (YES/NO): NO